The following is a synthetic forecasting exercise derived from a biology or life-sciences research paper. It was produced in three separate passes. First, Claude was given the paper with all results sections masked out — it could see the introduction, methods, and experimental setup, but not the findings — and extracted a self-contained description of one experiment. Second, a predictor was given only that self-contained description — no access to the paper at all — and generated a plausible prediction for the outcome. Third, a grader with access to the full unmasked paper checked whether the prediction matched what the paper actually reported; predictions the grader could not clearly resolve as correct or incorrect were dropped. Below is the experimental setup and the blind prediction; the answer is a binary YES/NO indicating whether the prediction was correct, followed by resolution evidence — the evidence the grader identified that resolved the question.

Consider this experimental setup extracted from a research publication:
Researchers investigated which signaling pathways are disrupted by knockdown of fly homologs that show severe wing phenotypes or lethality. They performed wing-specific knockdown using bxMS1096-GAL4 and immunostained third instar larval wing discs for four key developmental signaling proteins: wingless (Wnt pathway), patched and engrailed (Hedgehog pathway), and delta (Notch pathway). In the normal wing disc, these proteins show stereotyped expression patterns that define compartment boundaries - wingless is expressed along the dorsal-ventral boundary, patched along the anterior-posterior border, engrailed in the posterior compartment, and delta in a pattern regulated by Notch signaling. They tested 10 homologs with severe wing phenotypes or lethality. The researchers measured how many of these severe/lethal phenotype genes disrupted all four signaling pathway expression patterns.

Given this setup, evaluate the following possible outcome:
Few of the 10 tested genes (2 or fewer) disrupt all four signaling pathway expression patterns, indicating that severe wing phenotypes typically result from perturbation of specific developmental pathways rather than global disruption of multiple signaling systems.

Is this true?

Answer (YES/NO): NO